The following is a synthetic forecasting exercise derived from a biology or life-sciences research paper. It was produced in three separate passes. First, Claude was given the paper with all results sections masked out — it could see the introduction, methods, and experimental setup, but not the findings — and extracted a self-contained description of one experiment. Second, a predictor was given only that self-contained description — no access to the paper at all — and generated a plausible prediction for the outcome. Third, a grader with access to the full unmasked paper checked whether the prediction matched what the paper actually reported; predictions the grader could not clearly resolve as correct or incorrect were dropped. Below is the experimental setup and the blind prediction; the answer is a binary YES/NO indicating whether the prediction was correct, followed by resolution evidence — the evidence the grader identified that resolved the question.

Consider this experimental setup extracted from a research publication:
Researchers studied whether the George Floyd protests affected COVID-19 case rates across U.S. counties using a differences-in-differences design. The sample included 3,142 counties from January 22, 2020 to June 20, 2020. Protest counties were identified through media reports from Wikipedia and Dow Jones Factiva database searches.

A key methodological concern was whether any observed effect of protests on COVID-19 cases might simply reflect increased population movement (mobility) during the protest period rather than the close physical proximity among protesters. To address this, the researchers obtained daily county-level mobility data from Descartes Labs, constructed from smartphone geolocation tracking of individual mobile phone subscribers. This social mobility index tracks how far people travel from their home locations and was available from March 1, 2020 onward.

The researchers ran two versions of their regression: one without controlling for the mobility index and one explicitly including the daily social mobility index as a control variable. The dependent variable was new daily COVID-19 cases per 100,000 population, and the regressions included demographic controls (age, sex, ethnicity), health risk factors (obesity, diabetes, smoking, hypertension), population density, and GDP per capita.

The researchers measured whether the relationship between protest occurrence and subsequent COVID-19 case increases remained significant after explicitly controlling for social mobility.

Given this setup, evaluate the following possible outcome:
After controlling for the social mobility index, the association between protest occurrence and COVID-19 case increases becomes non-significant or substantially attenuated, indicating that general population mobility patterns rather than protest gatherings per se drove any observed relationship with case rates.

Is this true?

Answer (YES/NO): NO